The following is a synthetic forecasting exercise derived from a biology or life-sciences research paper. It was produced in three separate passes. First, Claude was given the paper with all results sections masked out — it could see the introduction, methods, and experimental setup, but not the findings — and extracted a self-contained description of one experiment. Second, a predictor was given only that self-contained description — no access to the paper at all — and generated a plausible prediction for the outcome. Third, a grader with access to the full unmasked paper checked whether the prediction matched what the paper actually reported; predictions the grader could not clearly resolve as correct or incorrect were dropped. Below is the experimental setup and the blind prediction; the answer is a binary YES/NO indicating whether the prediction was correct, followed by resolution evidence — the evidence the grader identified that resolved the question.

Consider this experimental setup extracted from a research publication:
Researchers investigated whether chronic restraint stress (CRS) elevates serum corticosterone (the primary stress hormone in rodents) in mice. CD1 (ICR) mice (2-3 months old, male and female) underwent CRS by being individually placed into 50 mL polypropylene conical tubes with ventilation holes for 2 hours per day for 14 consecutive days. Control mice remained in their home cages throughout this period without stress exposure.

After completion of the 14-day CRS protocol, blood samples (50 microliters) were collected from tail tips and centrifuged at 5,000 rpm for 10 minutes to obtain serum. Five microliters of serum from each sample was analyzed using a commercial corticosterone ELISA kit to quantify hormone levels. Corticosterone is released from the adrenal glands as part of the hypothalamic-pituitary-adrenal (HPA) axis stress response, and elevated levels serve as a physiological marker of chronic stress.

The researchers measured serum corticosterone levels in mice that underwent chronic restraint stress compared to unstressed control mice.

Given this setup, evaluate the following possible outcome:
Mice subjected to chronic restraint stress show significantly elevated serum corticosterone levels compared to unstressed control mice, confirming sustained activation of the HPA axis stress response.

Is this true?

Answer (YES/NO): YES